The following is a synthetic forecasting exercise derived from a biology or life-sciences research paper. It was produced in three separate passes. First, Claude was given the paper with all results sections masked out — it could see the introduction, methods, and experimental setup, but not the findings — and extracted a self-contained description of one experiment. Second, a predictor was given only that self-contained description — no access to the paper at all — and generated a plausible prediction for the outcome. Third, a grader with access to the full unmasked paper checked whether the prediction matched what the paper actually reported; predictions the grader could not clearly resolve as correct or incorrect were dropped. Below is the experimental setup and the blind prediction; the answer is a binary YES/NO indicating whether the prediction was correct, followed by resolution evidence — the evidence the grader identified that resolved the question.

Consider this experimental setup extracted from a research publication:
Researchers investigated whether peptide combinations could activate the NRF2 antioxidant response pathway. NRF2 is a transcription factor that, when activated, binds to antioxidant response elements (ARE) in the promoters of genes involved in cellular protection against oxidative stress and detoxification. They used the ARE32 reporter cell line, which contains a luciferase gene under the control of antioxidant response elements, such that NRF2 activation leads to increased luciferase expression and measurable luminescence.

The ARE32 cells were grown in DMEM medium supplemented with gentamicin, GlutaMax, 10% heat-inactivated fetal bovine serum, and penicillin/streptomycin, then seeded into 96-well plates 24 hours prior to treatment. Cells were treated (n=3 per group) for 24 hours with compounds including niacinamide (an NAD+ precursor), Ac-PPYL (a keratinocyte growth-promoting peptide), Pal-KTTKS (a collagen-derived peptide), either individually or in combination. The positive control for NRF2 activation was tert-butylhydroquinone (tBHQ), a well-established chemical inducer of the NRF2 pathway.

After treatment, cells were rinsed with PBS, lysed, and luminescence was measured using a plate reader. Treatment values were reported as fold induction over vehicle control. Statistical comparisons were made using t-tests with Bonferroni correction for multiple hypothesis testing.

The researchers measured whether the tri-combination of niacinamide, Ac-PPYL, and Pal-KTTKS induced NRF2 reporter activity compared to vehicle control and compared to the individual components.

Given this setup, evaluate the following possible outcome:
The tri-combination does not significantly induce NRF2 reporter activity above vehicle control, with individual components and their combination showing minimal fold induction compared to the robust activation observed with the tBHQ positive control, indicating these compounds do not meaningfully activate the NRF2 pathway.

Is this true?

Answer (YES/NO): NO